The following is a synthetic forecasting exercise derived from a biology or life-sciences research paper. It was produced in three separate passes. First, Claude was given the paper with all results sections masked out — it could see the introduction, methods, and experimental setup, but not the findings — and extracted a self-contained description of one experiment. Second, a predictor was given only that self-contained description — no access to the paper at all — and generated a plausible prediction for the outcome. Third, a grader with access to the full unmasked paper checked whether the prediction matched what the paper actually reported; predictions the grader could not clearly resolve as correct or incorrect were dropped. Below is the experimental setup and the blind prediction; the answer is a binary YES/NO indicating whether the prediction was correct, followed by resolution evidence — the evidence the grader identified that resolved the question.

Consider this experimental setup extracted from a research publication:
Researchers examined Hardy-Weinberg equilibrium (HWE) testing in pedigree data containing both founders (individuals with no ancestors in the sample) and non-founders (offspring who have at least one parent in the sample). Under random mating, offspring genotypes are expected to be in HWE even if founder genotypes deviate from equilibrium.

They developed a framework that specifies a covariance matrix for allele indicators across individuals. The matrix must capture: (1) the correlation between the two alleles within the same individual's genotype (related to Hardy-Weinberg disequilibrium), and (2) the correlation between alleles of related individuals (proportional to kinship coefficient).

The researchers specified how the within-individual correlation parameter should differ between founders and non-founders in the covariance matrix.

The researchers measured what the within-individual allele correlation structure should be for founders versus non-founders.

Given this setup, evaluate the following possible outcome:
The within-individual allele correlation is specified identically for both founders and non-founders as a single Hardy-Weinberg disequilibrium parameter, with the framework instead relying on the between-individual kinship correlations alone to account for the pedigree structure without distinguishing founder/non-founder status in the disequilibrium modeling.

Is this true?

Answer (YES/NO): NO